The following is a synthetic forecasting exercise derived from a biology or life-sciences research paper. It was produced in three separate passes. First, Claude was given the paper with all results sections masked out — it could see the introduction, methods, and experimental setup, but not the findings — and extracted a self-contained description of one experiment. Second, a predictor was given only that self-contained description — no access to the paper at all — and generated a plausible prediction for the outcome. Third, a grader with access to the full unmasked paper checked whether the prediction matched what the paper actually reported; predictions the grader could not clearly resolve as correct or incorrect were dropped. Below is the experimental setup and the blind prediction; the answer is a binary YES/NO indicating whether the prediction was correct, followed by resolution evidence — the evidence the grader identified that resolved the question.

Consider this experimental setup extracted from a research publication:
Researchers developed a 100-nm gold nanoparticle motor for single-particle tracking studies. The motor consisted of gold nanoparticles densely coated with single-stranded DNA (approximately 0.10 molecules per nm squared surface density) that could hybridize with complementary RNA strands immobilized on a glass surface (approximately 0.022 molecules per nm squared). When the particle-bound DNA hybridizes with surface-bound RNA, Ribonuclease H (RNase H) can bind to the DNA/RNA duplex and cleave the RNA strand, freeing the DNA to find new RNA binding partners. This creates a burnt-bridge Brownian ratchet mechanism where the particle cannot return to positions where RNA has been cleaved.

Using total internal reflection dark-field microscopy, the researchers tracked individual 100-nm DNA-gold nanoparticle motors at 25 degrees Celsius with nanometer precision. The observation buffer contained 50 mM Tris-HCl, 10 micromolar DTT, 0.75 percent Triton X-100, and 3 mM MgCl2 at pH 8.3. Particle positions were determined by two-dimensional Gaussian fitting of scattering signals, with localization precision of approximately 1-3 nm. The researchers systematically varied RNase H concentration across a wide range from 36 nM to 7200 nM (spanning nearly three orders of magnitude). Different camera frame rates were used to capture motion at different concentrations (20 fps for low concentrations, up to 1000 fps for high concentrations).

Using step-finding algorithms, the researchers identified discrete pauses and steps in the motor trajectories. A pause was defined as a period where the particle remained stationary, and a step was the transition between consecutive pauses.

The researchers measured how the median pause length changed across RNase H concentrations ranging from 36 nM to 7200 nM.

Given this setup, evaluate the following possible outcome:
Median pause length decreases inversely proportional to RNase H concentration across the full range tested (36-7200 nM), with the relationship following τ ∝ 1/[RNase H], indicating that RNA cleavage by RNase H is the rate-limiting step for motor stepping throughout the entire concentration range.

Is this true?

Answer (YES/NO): NO